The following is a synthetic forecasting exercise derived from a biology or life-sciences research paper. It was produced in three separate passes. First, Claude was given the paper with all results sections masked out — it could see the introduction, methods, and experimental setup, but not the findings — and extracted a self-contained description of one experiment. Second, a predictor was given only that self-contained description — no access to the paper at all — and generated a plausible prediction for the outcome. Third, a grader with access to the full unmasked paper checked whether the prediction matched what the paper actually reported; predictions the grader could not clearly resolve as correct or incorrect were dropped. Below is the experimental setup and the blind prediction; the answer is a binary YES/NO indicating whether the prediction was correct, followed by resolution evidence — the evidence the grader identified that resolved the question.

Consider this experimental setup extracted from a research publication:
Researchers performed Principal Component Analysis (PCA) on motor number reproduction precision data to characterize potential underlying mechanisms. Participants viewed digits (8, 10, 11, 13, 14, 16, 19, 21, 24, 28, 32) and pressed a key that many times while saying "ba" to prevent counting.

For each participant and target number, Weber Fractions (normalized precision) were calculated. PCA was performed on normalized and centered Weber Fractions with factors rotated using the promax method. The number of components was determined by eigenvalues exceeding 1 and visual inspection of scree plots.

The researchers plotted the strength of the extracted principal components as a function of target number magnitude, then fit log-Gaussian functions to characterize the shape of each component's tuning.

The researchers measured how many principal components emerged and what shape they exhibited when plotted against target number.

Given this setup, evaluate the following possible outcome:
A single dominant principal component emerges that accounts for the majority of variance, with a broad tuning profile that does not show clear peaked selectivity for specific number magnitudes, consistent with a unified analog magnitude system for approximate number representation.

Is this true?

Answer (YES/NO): NO